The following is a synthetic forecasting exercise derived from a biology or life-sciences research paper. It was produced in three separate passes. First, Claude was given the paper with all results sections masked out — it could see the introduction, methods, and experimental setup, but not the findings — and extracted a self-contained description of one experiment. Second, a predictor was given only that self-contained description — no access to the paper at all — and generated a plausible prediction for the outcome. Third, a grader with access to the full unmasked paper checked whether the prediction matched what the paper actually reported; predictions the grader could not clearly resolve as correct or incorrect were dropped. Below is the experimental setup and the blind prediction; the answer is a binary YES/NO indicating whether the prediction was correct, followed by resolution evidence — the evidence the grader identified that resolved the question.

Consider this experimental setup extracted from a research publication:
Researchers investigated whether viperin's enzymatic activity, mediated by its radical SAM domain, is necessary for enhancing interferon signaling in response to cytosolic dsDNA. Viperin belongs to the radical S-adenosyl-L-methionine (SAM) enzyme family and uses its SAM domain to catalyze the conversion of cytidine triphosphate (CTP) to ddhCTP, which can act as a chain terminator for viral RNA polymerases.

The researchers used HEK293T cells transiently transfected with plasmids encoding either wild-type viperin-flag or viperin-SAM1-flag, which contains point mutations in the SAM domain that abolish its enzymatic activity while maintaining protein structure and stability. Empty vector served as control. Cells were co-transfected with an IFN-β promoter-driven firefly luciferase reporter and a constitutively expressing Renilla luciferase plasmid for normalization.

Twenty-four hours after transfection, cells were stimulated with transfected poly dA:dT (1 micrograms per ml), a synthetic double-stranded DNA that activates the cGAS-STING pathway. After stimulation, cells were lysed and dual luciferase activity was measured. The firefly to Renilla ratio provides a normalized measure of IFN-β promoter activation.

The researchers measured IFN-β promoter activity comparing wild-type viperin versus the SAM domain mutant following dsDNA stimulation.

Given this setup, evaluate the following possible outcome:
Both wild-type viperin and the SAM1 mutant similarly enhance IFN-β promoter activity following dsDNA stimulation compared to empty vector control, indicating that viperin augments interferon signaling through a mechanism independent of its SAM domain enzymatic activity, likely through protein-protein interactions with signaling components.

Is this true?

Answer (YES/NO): NO